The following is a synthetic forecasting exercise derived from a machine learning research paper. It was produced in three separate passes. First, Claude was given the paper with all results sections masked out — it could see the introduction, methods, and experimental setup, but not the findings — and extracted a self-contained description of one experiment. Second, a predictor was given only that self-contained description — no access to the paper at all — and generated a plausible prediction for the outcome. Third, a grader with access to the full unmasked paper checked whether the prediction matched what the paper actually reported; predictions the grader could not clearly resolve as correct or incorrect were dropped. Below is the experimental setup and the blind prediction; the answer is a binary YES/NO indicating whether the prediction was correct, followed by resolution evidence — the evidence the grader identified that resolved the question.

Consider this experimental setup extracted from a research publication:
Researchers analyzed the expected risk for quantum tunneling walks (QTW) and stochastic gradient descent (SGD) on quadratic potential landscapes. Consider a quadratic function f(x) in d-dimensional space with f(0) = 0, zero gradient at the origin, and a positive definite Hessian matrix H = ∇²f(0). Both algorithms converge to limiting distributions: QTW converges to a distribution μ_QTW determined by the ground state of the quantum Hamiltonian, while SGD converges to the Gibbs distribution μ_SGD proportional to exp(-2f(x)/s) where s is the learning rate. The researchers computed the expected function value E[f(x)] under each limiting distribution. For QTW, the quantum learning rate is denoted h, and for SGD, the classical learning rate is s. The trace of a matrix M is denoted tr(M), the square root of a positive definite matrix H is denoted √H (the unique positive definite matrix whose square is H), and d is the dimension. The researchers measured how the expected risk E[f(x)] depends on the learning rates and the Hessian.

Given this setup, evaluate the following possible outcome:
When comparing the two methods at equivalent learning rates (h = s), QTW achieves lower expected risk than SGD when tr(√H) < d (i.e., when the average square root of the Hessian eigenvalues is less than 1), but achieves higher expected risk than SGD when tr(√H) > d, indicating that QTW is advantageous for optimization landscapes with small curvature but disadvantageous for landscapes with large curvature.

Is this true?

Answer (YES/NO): NO